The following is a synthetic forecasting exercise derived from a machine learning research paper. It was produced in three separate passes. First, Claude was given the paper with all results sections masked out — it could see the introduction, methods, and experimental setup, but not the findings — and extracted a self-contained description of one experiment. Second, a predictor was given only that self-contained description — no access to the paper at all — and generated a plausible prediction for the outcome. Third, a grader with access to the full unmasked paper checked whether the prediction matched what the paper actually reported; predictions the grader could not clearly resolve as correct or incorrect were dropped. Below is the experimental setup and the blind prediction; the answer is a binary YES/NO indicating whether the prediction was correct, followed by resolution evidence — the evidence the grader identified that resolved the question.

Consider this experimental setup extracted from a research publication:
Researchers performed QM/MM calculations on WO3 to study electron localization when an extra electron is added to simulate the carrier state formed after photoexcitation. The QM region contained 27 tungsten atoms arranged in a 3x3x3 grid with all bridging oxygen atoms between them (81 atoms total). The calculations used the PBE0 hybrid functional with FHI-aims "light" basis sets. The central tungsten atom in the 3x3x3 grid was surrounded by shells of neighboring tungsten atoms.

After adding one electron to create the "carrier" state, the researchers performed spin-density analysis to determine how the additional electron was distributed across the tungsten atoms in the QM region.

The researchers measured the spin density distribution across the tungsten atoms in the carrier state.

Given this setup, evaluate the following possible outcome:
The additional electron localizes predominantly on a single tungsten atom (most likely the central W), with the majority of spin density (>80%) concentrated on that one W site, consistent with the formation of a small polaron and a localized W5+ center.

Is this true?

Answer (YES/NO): NO